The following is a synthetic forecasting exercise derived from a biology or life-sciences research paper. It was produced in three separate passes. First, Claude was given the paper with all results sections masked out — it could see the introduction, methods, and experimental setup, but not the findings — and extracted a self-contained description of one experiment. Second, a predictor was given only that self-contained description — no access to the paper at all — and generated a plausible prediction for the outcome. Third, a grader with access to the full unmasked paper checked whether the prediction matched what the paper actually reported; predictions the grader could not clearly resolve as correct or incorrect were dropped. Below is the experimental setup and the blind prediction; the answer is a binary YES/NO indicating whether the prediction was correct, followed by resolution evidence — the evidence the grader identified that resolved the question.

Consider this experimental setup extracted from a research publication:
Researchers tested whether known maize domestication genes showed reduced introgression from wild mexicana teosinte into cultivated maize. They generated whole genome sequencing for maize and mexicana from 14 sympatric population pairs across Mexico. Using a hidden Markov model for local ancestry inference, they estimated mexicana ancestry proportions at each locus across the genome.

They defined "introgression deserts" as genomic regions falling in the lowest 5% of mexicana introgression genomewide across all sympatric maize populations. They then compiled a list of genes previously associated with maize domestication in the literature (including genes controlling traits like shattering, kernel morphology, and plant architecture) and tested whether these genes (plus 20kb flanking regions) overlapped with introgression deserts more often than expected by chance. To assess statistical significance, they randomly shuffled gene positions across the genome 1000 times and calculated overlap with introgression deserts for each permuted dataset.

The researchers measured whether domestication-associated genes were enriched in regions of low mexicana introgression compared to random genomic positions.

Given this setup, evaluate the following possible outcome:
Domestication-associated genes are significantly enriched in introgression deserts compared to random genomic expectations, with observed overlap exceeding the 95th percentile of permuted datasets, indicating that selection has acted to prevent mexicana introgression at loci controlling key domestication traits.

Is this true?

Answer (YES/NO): YES